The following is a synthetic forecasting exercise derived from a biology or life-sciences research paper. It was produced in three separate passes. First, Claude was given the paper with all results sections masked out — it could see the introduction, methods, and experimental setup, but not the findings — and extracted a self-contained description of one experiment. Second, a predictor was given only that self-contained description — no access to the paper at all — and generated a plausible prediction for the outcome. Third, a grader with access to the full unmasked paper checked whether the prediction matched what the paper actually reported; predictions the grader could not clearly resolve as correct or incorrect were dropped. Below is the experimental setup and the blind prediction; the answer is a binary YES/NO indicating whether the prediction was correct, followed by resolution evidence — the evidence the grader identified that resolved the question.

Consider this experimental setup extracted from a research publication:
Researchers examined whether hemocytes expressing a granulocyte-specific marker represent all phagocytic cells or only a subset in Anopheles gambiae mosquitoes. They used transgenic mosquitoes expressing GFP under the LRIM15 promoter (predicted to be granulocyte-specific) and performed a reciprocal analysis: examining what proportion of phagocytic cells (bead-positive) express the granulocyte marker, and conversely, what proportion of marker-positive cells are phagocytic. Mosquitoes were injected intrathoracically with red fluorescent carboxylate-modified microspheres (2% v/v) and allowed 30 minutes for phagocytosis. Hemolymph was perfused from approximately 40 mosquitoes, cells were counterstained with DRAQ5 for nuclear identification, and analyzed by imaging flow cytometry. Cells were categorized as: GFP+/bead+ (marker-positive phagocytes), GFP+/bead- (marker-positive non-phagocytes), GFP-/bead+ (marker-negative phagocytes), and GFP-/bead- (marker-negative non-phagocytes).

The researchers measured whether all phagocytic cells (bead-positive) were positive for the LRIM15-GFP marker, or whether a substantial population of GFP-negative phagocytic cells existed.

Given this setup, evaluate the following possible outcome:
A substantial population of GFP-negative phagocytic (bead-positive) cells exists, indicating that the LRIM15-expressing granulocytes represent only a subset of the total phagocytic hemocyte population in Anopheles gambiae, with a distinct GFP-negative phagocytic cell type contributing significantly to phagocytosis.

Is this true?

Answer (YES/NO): YES